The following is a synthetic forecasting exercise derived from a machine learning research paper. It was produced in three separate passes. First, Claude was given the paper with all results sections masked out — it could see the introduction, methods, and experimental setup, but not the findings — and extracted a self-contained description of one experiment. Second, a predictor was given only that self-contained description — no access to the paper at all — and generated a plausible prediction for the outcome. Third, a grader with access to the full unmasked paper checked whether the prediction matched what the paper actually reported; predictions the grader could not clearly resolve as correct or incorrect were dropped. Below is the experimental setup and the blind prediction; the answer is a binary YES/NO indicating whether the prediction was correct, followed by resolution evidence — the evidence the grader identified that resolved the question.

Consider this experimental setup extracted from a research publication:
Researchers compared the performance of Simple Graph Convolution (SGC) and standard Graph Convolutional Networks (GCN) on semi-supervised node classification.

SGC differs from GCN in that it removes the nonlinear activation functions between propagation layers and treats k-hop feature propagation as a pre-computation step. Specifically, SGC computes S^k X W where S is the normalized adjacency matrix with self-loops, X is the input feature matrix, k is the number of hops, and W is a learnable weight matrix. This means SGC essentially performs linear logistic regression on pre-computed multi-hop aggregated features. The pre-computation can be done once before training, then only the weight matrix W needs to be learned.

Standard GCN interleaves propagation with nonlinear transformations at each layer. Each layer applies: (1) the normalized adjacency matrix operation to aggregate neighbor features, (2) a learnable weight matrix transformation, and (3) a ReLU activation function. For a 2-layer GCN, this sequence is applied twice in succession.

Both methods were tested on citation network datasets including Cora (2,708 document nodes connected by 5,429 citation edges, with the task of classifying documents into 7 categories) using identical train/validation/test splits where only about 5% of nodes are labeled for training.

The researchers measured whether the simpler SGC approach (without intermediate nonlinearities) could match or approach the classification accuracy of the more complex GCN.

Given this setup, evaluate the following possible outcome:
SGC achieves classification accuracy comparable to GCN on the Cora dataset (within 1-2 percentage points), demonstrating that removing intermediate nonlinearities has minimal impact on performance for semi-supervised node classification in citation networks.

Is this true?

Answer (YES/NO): YES